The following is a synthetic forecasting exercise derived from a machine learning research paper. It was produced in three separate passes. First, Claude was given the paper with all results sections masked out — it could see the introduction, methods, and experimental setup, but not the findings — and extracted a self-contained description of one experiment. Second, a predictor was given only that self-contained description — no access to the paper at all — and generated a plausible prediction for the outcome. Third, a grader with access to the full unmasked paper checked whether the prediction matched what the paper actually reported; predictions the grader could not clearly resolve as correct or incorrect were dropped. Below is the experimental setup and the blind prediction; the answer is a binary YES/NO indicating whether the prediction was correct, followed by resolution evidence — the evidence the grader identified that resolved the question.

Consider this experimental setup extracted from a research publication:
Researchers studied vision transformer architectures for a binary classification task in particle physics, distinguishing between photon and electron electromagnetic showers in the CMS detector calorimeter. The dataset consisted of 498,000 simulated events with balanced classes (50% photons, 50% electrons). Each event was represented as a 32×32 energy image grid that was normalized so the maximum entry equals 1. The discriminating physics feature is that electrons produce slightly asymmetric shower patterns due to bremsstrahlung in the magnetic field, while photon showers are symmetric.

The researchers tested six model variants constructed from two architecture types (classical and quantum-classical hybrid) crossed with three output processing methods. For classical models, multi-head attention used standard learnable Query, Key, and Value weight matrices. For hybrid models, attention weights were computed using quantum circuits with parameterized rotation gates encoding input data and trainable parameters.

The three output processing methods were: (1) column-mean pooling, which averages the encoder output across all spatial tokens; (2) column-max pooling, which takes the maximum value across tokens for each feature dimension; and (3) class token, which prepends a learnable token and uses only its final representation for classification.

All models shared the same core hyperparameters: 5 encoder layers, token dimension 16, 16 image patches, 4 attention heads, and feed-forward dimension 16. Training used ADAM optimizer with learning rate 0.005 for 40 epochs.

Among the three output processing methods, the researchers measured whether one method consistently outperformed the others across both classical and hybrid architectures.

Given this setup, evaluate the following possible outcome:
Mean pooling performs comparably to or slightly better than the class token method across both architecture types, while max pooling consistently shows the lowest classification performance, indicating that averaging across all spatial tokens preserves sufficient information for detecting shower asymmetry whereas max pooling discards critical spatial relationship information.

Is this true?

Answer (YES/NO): NO